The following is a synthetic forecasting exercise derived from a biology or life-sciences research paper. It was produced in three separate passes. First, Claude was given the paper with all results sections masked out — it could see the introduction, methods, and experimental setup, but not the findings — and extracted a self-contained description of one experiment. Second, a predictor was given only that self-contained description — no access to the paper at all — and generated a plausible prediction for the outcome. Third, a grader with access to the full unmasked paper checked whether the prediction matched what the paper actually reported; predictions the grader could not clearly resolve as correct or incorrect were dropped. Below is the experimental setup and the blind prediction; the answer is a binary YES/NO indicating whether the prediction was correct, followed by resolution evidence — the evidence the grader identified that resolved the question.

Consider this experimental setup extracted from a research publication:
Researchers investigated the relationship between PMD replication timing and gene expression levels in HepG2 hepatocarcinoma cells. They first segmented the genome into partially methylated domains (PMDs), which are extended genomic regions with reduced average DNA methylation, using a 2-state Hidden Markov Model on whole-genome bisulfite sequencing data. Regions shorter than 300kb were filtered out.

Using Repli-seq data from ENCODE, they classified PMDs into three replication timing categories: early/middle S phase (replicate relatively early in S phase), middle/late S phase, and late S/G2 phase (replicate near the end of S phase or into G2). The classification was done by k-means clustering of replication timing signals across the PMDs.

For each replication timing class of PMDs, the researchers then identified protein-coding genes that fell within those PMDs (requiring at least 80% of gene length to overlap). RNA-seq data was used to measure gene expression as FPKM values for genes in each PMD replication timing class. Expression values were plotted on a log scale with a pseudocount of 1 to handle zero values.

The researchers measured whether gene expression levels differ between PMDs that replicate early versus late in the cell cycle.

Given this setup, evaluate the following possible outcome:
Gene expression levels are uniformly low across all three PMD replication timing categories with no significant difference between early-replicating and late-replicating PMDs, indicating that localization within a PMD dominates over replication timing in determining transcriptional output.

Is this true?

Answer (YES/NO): NO